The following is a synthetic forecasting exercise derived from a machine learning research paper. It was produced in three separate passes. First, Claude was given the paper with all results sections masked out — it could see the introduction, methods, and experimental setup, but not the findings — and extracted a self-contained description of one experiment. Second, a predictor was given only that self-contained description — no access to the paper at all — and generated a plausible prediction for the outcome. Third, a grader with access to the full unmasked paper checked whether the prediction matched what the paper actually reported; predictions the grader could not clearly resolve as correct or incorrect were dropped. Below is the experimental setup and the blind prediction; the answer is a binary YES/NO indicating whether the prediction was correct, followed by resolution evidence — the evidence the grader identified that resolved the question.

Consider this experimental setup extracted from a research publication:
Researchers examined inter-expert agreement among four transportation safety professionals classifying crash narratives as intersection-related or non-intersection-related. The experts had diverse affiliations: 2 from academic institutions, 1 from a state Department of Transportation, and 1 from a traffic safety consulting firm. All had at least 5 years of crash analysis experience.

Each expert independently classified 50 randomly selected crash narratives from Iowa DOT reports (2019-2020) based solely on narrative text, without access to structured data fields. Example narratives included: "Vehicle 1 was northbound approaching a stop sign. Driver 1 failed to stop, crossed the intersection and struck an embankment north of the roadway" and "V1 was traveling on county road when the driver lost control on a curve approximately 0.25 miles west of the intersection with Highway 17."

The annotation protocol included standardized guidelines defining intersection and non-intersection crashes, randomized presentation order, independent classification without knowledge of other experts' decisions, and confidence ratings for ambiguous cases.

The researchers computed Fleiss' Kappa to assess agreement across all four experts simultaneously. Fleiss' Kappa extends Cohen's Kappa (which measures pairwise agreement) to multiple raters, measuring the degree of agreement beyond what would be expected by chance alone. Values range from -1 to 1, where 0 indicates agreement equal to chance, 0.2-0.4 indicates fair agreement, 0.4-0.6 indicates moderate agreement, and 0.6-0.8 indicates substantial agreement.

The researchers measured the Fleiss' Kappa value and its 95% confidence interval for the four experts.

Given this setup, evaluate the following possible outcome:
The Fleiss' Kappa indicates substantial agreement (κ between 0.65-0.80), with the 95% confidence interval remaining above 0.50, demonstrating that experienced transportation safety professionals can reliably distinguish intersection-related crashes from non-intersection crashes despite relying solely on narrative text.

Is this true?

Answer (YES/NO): NO